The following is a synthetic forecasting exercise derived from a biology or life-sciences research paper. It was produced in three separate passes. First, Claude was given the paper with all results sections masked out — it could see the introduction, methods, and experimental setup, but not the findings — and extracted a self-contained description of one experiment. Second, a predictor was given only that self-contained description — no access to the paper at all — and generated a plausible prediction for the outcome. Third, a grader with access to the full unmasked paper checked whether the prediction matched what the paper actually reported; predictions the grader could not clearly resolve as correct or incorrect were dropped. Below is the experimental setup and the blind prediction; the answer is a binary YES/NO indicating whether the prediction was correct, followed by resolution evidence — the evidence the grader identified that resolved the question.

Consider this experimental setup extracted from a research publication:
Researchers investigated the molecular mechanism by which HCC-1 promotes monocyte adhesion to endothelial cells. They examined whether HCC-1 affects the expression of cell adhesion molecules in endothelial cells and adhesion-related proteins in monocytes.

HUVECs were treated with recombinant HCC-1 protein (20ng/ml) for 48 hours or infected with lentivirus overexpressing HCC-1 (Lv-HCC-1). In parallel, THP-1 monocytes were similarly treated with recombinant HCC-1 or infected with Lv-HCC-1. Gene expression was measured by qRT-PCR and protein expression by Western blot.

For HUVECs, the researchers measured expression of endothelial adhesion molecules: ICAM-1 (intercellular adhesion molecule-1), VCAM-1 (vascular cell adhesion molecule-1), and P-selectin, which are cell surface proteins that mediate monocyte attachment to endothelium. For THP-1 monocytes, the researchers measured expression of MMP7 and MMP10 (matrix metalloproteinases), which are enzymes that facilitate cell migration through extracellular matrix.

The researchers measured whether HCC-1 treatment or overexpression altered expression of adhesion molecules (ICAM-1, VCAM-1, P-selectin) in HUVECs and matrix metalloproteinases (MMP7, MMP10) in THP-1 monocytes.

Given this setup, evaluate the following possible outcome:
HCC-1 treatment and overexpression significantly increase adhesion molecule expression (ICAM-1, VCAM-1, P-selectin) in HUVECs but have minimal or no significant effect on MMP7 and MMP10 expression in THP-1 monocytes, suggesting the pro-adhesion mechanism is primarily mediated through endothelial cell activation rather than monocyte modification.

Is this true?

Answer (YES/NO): NO